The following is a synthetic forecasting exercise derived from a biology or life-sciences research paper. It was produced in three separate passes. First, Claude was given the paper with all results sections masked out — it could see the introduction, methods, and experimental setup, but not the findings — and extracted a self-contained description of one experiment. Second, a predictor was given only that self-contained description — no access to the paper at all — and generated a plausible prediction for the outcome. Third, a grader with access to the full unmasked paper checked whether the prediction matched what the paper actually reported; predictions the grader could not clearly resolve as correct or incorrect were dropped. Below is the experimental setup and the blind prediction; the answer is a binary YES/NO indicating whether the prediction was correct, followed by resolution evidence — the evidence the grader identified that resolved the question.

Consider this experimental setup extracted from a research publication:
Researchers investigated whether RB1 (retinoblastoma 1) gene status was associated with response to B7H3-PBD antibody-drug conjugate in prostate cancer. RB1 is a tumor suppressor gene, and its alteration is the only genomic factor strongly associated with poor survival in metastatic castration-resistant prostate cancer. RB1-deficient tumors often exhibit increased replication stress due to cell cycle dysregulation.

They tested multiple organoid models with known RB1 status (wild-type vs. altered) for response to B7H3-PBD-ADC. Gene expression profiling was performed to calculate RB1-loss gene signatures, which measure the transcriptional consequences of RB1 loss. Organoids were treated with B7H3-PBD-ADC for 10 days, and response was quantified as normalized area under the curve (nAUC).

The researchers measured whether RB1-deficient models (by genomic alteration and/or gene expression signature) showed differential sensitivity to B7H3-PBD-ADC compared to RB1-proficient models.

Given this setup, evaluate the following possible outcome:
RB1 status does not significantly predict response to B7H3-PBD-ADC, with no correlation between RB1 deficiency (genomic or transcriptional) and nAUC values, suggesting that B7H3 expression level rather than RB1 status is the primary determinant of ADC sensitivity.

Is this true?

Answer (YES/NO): NO